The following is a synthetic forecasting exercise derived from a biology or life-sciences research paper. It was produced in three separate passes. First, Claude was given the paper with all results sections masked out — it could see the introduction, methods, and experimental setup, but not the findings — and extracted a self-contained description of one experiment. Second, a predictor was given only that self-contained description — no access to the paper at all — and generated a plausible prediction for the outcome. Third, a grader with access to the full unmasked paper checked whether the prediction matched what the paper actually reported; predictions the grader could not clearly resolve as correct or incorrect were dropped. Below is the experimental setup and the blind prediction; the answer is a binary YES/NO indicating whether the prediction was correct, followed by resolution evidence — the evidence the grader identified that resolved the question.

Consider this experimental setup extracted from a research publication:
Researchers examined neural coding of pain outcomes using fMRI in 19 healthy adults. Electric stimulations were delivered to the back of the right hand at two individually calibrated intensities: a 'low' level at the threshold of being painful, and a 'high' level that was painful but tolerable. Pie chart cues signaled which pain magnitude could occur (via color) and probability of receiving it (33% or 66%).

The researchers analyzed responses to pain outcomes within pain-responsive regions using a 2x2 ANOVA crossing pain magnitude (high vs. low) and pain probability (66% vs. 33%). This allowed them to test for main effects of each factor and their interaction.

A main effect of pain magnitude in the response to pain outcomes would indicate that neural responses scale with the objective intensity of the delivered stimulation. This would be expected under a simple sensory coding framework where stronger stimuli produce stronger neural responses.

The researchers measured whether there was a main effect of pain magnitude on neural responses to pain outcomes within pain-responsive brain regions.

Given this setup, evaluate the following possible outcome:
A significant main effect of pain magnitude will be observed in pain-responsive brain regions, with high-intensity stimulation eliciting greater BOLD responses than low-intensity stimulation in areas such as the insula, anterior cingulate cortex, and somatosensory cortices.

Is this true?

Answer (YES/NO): YES